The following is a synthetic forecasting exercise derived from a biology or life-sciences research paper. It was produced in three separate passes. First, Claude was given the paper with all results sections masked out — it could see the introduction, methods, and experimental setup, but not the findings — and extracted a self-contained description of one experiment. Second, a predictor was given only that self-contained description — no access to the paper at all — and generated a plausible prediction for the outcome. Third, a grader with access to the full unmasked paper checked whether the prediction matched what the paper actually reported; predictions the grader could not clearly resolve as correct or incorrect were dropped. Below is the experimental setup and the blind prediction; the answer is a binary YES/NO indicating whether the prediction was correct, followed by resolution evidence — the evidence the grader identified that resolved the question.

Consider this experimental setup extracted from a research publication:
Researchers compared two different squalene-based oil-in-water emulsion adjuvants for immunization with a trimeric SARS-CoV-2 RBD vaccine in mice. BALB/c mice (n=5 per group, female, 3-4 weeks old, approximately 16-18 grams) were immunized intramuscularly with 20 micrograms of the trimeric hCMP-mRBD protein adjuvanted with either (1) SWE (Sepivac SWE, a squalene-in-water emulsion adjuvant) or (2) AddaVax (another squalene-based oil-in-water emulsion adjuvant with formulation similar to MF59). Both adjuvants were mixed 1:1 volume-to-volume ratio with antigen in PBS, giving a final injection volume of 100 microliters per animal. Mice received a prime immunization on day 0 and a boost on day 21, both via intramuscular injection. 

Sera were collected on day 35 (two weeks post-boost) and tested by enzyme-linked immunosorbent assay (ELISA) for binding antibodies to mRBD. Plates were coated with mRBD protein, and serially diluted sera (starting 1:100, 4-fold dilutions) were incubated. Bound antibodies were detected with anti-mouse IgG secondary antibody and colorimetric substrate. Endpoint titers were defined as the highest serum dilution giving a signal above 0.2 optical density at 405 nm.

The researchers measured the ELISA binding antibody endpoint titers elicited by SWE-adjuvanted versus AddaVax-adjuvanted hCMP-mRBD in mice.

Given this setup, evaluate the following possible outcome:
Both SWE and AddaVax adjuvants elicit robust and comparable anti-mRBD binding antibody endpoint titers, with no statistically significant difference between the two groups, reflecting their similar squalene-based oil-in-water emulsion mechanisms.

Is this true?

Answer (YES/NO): YES